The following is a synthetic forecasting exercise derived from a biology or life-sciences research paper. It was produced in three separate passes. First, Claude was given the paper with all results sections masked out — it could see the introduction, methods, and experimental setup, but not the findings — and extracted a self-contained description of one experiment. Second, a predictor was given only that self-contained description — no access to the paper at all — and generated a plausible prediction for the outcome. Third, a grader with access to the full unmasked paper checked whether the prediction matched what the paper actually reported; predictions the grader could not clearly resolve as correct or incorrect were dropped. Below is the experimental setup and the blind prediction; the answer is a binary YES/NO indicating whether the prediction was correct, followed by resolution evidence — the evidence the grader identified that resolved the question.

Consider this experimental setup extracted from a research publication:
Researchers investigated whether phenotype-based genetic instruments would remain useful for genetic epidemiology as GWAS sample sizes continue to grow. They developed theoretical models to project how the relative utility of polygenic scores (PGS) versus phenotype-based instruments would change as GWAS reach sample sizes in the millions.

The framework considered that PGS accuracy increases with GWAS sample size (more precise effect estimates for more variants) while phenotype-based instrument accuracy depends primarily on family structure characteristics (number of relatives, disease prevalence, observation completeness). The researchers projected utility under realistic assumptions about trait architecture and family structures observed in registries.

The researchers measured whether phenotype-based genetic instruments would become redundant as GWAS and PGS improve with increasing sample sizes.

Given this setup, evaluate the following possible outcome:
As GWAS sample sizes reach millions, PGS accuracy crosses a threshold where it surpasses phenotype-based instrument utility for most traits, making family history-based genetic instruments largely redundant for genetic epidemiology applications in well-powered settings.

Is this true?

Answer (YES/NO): NO